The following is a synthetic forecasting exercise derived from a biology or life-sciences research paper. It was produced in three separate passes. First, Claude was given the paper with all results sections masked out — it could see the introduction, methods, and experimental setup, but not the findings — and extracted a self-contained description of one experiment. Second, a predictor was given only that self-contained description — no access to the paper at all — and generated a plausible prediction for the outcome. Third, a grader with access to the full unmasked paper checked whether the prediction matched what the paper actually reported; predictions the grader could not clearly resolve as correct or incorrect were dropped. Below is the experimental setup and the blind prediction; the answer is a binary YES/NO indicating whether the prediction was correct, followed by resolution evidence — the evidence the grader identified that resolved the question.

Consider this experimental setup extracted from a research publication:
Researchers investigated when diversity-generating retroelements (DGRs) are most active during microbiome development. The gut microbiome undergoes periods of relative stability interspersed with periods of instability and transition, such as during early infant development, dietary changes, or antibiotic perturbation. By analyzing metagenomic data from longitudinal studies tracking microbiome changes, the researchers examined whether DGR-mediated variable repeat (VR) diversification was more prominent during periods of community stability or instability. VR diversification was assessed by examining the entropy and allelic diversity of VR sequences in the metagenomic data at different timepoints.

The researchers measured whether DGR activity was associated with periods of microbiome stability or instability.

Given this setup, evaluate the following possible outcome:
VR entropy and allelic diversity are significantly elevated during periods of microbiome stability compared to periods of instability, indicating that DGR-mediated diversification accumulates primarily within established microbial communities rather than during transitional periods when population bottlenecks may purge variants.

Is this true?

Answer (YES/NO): YES